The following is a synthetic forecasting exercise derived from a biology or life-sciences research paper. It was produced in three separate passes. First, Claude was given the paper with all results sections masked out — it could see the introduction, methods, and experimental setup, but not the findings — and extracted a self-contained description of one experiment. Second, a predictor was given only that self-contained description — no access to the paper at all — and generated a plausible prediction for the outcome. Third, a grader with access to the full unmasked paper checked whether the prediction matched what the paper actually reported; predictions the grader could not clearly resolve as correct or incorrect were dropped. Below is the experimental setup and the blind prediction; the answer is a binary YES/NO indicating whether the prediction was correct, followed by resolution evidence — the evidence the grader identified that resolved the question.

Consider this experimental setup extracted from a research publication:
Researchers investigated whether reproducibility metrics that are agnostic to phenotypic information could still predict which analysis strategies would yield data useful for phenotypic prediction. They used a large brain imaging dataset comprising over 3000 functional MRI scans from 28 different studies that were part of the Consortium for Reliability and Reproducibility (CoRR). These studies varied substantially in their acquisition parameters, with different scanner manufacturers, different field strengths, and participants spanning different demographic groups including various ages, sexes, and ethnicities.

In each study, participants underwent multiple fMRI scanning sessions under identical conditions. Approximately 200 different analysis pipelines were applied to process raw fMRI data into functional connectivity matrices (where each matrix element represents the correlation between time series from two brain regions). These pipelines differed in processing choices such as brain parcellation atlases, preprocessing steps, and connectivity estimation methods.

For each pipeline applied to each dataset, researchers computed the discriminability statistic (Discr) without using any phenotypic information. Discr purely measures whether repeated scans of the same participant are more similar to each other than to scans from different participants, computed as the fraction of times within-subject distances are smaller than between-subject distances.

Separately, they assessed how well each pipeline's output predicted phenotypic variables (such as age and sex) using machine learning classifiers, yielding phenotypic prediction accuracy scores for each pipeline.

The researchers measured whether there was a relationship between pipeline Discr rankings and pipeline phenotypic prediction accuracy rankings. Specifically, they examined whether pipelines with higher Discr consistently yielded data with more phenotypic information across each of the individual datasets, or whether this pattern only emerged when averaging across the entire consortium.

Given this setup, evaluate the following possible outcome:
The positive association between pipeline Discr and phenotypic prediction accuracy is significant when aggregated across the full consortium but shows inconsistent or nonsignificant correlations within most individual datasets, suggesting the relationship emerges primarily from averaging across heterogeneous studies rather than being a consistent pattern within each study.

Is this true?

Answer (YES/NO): NO